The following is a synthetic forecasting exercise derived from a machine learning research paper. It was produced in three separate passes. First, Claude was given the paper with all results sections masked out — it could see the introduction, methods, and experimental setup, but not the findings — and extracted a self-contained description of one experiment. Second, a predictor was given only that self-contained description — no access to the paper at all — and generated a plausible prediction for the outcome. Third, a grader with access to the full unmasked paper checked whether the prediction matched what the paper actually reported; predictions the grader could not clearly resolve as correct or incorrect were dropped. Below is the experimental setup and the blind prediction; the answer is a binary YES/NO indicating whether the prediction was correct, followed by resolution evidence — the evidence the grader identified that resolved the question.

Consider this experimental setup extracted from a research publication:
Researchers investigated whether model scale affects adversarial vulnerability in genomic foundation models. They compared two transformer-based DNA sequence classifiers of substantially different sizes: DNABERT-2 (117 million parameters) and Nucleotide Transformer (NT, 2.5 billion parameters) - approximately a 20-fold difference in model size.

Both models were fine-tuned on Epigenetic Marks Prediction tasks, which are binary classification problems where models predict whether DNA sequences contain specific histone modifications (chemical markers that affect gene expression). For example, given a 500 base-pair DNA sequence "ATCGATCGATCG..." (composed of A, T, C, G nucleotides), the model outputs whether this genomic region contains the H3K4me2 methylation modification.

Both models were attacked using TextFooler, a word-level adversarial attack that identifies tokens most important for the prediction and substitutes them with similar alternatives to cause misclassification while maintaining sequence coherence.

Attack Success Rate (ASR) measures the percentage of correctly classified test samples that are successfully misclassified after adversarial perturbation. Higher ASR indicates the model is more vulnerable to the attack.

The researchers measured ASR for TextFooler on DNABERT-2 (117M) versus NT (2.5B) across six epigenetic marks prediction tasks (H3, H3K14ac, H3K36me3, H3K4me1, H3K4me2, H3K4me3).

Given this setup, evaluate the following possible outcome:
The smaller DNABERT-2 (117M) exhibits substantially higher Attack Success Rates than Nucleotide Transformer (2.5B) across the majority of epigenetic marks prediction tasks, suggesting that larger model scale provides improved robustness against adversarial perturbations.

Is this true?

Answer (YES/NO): NO